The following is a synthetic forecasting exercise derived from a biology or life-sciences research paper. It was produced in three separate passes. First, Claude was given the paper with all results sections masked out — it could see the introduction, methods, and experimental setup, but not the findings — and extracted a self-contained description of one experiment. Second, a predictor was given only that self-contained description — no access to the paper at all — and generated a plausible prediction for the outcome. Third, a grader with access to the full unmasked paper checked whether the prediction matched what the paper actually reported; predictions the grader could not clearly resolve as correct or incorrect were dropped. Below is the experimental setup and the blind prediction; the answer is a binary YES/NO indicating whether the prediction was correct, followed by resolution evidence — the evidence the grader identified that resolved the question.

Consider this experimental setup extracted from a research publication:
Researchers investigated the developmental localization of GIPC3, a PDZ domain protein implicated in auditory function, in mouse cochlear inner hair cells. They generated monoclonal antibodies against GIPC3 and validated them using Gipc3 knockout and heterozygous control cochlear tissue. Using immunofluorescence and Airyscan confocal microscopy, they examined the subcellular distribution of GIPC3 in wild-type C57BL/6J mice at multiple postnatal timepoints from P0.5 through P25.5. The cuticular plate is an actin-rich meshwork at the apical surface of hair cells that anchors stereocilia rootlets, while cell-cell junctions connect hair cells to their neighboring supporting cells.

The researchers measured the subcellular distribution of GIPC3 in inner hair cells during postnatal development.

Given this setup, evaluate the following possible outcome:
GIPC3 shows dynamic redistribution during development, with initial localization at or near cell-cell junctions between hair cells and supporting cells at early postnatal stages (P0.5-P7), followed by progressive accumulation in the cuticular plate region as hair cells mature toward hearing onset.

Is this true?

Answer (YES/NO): NO